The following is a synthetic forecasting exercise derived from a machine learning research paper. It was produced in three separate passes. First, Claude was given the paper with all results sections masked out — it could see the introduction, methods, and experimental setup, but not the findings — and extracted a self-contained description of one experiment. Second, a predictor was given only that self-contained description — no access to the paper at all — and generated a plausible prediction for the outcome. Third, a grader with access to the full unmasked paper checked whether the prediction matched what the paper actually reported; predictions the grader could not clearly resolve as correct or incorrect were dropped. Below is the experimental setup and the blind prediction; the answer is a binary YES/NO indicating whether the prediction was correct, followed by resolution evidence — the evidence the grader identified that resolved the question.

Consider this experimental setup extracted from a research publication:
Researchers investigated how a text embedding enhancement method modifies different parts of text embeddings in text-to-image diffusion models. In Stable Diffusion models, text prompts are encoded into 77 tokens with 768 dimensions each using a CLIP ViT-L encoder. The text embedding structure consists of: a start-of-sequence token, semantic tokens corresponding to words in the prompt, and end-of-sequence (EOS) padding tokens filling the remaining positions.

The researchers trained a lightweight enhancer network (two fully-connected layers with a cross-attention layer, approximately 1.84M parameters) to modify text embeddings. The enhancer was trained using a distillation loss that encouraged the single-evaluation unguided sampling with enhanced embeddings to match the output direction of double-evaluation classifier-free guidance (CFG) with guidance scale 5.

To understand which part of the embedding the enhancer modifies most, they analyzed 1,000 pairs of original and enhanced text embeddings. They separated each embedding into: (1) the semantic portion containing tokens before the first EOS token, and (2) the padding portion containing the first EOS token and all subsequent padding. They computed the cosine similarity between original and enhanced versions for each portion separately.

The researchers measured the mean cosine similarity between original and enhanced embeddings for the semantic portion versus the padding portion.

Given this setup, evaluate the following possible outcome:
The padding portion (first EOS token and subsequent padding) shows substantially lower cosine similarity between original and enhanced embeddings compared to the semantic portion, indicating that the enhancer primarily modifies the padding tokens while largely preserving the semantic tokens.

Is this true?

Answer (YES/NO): YES